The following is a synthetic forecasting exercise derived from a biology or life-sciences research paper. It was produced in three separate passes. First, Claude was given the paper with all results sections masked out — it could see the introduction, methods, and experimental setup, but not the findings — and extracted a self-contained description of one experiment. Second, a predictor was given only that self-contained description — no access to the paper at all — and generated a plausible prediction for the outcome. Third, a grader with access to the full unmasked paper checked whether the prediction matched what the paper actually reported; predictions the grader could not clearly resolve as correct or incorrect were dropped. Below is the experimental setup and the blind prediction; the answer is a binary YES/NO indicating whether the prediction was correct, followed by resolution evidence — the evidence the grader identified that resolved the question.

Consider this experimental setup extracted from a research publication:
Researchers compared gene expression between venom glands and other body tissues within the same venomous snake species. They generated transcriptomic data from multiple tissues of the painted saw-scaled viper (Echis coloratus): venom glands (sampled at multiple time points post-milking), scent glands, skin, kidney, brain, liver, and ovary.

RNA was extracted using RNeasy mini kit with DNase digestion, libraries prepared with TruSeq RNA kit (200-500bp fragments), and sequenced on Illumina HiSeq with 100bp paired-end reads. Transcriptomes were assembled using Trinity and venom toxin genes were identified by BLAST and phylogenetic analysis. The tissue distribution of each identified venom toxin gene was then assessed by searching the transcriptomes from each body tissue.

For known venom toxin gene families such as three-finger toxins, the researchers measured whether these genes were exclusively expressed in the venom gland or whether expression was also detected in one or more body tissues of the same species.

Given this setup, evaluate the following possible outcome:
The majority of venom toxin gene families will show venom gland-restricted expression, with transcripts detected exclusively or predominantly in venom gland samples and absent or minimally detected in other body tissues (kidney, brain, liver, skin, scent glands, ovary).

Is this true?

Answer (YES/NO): NO